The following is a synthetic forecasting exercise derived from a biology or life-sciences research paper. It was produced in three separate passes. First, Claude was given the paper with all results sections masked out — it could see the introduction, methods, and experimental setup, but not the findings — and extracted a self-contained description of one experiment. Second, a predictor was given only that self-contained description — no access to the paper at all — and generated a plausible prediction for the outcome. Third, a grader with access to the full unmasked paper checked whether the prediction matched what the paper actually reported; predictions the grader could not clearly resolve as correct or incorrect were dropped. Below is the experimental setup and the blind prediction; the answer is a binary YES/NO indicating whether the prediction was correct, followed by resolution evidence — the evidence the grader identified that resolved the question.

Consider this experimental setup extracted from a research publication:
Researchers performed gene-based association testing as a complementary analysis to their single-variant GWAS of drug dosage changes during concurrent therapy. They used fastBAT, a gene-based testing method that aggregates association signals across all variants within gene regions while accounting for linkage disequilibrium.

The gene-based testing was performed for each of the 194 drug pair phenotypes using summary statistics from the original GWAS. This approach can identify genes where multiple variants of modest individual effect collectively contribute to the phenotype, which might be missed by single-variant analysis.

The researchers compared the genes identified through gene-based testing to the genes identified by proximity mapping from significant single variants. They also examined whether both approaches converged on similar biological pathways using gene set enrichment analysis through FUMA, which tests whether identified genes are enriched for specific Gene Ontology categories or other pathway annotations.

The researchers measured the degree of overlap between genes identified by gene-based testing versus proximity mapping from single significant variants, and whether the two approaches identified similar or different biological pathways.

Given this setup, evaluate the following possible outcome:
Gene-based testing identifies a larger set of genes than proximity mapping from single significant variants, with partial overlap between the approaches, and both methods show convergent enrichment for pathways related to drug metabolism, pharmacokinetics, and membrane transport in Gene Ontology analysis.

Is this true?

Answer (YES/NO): NO